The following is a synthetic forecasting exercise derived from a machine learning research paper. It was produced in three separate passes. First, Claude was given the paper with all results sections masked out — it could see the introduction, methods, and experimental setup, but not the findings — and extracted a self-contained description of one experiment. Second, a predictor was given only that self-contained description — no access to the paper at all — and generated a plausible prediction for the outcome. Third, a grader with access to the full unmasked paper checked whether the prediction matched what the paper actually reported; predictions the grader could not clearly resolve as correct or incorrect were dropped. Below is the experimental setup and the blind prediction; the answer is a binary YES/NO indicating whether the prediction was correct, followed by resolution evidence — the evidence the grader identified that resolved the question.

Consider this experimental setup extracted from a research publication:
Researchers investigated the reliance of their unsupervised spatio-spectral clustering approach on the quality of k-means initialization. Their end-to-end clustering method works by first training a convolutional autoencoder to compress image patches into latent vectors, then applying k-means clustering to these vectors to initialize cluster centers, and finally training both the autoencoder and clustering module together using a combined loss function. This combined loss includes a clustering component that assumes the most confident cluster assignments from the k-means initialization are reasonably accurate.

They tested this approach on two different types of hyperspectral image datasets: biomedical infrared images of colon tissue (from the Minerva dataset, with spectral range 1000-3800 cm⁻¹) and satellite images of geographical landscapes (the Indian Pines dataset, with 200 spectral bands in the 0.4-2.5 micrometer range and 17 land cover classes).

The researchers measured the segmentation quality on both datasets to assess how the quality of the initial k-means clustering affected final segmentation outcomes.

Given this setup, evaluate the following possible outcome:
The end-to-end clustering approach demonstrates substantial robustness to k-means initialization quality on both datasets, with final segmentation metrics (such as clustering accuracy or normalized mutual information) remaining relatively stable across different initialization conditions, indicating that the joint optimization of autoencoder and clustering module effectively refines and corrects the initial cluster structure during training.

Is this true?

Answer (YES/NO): NO